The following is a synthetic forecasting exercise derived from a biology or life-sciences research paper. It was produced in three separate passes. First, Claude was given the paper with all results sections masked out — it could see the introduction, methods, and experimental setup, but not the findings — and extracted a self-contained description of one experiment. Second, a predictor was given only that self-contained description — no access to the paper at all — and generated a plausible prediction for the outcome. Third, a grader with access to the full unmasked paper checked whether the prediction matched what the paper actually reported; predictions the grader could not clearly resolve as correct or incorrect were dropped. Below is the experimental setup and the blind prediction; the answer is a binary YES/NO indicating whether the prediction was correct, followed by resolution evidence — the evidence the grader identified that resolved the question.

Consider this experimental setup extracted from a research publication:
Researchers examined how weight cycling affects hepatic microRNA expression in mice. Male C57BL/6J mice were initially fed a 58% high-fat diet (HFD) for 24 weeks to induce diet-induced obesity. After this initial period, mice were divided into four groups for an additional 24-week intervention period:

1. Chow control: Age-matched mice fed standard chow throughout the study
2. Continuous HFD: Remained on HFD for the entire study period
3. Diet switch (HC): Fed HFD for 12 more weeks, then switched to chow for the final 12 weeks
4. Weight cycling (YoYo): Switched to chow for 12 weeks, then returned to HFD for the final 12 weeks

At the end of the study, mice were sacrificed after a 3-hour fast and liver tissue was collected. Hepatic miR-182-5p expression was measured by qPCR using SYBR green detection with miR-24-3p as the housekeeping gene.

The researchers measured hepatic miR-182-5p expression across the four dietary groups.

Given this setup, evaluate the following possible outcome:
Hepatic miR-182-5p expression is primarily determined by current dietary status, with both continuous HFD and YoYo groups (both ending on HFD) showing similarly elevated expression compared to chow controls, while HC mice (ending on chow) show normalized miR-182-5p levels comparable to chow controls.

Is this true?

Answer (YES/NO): NO